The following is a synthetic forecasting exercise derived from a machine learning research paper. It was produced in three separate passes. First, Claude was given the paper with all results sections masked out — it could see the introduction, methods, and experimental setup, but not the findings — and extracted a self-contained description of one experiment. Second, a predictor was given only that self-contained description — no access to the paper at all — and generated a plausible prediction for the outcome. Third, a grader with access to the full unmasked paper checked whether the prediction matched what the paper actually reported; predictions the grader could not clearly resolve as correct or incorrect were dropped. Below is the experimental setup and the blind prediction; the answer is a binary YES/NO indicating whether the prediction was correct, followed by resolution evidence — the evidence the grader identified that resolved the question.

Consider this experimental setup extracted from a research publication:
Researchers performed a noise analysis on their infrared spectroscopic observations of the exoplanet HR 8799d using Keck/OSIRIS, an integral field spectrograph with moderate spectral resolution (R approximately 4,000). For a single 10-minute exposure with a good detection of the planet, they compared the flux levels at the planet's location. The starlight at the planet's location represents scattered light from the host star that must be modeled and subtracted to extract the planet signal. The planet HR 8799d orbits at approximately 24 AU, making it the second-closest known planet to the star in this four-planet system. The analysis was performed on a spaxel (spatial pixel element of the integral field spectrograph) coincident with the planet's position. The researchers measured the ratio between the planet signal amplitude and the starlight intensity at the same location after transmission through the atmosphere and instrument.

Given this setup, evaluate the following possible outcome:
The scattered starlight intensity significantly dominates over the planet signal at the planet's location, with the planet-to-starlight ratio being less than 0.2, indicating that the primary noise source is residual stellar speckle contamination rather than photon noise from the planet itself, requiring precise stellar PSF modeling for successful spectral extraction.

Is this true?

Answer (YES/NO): NO